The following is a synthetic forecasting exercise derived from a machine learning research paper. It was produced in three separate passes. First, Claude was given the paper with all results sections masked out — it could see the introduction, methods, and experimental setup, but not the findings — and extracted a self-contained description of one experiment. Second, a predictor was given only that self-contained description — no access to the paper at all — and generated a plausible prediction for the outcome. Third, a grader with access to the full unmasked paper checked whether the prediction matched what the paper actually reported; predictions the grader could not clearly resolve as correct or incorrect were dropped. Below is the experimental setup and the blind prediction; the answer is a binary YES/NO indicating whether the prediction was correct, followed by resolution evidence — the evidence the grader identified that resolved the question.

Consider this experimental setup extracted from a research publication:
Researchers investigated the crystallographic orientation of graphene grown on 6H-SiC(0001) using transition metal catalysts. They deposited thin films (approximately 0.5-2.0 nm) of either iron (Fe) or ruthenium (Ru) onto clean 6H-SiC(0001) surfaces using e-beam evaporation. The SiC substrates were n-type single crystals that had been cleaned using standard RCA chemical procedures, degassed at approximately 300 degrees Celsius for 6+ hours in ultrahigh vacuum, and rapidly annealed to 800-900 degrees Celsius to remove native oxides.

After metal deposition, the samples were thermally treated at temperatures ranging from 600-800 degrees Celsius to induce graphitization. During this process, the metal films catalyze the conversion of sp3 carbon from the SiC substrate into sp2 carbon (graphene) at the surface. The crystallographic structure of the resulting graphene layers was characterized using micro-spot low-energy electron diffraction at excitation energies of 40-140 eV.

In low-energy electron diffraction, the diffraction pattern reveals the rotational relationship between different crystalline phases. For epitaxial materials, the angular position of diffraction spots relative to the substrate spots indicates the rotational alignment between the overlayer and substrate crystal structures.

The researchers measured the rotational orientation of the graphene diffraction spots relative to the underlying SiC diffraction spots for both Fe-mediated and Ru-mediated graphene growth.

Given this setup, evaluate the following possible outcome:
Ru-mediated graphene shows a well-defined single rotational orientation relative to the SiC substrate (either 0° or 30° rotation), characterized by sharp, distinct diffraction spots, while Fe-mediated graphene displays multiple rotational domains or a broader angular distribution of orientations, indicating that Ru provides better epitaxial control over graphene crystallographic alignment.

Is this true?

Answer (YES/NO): YES